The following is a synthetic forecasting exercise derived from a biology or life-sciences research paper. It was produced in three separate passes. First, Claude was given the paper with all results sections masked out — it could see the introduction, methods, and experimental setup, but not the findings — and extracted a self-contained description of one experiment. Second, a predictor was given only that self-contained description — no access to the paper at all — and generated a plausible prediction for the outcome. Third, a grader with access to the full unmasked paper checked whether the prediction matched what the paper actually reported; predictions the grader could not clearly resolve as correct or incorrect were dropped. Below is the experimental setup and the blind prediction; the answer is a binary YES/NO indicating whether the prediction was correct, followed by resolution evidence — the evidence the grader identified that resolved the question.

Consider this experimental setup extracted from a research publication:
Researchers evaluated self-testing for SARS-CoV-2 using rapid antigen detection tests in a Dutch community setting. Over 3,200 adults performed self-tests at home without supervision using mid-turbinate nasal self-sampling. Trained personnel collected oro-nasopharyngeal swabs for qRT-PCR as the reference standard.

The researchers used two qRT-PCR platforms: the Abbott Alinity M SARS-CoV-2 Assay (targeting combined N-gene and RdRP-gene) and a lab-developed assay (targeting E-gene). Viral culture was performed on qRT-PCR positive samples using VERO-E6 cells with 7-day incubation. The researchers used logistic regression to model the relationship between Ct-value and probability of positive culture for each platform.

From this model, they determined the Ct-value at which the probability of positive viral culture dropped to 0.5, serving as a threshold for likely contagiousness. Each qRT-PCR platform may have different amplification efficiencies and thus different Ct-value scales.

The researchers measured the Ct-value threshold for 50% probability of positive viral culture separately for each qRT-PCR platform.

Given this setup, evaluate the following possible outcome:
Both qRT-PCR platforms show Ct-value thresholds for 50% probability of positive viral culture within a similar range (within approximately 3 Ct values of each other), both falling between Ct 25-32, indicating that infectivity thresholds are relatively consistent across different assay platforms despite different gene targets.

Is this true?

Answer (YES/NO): NO